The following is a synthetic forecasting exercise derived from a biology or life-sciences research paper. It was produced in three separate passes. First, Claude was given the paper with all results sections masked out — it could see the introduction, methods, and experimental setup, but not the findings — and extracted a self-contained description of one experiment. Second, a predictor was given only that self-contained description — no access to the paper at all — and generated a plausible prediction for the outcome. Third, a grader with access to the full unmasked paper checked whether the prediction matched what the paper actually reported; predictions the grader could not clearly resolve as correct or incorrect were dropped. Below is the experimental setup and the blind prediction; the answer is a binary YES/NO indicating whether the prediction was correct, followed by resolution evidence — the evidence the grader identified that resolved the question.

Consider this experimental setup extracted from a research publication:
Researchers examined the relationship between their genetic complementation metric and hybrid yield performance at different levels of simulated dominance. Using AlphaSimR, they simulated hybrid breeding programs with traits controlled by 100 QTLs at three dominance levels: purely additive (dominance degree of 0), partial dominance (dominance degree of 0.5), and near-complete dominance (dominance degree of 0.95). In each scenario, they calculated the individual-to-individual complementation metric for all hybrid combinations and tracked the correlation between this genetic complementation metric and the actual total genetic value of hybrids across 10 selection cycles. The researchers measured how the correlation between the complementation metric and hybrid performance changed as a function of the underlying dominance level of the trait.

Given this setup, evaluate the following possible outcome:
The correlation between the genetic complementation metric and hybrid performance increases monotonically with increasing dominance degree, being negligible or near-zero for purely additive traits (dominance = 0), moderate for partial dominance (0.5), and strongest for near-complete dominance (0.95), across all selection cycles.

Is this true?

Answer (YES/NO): YES